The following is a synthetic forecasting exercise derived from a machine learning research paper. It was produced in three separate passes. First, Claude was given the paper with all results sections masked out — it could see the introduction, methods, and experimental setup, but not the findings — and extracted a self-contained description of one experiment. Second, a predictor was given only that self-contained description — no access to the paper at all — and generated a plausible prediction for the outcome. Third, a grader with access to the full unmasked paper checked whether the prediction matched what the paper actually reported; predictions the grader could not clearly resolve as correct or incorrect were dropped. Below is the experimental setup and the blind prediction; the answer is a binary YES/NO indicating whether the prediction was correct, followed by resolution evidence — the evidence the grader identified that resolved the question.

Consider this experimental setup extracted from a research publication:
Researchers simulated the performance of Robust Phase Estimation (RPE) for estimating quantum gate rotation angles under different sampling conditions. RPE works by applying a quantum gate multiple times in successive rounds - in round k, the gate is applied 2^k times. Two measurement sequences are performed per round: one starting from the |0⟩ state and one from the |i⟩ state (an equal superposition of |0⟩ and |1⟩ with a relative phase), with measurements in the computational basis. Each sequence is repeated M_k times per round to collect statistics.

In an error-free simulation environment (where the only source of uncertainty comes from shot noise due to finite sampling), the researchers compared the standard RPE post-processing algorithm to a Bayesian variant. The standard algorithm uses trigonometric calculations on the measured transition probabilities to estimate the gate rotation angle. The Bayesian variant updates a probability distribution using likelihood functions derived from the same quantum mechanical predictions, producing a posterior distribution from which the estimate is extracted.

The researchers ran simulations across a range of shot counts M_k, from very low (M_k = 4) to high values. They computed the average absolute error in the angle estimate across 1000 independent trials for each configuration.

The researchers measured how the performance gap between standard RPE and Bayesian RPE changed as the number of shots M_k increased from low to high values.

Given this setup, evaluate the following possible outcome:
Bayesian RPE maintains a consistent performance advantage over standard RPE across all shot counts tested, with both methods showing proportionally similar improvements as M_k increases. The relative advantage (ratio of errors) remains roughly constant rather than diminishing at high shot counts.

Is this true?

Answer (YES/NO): NO